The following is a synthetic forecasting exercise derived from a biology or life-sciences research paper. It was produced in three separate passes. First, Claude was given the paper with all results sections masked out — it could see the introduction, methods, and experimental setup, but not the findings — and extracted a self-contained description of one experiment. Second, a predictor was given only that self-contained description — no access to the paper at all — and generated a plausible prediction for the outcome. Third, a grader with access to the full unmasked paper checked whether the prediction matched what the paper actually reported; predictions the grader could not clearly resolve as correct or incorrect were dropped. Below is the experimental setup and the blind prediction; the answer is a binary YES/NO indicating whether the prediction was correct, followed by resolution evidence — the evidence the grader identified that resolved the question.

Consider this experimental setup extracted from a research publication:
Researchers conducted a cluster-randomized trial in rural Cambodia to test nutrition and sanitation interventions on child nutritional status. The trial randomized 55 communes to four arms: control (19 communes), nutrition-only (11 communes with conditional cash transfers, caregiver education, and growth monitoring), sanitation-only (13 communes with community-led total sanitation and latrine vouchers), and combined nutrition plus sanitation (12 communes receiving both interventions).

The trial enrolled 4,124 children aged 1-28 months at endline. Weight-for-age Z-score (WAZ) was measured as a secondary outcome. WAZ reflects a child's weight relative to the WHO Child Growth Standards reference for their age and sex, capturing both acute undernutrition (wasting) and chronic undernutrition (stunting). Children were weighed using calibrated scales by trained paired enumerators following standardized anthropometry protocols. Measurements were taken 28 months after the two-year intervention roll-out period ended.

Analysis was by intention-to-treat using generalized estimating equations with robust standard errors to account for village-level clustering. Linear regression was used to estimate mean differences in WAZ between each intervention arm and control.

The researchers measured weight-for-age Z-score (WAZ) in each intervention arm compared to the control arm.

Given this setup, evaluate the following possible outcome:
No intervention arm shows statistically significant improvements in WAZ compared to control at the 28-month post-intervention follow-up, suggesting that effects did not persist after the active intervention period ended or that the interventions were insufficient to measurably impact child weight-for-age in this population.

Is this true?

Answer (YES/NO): NO